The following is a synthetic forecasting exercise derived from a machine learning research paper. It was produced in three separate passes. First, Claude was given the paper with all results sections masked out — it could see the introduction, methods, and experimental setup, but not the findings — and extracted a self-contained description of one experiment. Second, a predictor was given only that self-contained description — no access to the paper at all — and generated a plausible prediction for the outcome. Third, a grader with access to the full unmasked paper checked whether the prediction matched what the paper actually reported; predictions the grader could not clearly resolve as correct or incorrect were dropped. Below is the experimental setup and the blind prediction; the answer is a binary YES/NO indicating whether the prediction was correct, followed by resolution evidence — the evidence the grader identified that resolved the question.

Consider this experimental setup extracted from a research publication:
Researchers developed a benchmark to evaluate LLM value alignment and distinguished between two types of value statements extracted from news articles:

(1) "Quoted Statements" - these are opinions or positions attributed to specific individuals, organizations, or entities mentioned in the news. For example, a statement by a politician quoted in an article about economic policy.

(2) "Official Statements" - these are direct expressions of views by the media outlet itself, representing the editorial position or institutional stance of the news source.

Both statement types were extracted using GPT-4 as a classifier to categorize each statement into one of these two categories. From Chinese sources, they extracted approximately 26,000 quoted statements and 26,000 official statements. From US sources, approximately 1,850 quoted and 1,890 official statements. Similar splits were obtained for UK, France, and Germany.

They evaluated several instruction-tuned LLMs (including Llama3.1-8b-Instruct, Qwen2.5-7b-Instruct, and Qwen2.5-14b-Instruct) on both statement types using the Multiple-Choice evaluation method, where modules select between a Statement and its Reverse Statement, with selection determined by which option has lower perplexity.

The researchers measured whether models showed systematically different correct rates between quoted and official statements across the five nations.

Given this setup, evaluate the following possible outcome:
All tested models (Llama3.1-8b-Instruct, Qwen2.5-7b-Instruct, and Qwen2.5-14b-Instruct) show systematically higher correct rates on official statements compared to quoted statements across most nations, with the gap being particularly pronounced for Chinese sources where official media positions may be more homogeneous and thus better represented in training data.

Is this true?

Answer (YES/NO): NO